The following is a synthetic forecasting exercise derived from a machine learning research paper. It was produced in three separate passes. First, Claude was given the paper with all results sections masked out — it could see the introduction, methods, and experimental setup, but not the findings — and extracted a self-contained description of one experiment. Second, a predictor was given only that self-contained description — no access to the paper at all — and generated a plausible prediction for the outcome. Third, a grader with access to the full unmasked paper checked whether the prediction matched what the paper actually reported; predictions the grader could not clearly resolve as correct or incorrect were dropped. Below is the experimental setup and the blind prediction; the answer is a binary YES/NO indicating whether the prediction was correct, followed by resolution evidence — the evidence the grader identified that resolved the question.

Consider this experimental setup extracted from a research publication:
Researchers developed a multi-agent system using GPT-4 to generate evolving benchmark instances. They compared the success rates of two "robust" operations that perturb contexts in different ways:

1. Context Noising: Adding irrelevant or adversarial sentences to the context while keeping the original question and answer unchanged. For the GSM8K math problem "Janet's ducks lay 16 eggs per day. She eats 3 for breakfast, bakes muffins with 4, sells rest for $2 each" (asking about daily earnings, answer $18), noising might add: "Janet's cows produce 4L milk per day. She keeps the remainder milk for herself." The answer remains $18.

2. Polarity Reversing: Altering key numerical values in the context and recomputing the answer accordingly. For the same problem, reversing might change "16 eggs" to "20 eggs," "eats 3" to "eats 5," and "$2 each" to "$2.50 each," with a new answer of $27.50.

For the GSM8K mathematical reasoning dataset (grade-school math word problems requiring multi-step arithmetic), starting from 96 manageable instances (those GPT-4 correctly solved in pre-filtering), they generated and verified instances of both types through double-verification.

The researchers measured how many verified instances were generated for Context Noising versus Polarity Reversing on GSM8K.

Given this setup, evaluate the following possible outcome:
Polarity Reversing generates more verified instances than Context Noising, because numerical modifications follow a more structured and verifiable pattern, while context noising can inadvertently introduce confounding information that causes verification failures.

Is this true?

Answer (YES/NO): NO